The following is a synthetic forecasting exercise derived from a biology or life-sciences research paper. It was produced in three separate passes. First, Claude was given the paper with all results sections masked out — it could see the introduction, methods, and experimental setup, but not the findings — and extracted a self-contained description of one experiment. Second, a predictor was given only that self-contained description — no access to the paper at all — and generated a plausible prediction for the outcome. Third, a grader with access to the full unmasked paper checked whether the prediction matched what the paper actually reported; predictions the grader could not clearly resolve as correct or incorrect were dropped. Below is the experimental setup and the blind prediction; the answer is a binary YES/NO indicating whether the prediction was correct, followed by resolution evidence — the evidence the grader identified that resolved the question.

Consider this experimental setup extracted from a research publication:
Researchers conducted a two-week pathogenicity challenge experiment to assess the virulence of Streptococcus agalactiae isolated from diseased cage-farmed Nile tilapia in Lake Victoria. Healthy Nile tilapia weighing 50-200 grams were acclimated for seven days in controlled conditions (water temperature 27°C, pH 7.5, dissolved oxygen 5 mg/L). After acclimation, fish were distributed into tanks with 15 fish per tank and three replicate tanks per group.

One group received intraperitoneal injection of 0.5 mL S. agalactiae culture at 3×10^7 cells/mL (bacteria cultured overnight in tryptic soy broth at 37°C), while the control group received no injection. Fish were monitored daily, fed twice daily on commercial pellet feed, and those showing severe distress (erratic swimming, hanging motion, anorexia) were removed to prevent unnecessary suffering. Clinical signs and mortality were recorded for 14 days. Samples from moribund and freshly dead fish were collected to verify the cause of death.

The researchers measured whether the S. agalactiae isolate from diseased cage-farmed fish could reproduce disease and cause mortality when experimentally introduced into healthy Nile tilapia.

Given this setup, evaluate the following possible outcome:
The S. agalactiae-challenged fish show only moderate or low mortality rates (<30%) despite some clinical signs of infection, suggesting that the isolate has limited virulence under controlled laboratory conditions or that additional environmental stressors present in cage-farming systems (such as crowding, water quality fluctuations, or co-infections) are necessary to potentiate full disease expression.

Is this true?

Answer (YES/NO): NO